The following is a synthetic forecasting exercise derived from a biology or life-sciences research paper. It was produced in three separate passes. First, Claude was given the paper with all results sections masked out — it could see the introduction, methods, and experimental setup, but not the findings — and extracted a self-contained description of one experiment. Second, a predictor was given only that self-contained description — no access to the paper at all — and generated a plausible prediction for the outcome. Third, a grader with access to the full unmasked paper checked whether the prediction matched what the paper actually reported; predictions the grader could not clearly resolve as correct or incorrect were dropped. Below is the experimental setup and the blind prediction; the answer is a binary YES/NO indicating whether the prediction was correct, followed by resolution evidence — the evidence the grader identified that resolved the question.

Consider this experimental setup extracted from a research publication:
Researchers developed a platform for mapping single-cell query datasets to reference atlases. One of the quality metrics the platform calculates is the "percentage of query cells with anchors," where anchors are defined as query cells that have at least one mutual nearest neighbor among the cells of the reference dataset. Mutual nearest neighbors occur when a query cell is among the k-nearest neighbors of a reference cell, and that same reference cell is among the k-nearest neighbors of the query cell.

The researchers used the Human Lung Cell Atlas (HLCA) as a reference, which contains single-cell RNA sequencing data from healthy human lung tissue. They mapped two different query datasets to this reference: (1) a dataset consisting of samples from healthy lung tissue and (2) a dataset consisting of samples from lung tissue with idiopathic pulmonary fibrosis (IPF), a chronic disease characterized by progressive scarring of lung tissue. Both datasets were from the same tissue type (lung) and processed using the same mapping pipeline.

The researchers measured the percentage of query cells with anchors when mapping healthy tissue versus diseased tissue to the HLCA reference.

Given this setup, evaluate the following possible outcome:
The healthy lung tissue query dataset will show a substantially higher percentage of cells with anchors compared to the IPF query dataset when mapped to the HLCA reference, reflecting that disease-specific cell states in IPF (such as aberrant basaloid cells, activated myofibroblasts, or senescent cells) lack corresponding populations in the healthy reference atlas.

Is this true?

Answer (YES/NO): NO